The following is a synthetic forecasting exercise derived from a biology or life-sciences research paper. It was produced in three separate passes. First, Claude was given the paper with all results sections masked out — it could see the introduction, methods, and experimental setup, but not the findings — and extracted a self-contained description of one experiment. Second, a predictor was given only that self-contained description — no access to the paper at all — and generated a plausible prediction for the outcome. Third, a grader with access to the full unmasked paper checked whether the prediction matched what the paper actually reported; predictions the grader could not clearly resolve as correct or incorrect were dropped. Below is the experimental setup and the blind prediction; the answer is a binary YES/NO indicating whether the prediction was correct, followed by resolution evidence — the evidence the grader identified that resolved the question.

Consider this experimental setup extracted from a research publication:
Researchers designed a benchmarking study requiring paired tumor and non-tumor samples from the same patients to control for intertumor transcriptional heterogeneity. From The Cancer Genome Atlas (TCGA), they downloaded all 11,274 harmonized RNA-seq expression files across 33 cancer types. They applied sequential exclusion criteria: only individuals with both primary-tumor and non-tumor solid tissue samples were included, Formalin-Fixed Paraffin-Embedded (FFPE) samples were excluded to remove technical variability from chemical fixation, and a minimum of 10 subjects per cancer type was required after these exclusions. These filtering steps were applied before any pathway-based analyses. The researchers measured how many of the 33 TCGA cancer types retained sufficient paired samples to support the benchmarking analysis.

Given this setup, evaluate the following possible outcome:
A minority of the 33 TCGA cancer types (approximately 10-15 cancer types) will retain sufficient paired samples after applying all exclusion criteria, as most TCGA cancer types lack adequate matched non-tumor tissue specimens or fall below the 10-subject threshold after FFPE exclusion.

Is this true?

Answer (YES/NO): YES